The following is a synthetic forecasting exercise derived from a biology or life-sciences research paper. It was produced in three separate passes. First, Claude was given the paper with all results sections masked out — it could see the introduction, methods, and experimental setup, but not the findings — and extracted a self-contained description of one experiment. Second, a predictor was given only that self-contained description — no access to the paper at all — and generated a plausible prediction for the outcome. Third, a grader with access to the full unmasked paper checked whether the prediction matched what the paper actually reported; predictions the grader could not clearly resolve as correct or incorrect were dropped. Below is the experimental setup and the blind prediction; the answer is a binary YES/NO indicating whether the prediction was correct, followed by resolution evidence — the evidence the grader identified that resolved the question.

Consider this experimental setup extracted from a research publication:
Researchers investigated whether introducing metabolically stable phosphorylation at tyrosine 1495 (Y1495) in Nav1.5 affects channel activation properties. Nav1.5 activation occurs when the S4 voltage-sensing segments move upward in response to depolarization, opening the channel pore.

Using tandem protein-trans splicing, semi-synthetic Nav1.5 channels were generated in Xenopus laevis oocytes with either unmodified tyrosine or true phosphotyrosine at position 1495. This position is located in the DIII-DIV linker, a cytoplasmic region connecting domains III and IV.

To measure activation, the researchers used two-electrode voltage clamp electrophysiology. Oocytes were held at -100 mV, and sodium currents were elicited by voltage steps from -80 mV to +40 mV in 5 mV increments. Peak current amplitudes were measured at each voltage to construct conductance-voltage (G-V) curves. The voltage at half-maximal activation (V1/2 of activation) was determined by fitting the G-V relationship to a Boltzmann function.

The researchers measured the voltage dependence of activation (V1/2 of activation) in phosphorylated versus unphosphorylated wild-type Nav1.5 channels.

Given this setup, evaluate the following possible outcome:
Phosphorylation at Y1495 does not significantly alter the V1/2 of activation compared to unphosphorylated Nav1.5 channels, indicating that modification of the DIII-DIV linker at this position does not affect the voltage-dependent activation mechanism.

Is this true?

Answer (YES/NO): YES